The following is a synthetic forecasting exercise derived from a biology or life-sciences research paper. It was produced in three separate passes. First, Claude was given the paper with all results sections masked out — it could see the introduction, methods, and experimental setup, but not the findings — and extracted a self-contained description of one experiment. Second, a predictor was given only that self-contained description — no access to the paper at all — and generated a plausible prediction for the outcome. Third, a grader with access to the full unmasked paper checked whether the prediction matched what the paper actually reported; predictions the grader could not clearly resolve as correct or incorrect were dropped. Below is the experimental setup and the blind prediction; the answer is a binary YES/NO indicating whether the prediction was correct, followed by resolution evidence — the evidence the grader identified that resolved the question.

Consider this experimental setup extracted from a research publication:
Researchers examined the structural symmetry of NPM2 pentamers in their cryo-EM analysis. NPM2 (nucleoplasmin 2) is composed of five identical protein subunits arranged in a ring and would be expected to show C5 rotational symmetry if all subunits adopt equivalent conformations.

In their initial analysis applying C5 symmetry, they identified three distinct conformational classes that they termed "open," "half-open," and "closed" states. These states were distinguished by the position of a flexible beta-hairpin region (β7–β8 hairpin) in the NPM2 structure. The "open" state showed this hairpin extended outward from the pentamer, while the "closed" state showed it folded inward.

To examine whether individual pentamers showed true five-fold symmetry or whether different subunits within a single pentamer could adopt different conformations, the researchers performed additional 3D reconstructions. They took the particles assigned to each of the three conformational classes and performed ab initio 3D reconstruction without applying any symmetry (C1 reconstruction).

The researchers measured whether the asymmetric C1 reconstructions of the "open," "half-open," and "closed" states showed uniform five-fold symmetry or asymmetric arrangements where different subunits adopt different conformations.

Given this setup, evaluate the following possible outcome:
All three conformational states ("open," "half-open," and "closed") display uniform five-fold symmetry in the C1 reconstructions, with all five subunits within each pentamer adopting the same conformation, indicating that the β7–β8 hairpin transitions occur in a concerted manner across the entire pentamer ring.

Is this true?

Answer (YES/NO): NO